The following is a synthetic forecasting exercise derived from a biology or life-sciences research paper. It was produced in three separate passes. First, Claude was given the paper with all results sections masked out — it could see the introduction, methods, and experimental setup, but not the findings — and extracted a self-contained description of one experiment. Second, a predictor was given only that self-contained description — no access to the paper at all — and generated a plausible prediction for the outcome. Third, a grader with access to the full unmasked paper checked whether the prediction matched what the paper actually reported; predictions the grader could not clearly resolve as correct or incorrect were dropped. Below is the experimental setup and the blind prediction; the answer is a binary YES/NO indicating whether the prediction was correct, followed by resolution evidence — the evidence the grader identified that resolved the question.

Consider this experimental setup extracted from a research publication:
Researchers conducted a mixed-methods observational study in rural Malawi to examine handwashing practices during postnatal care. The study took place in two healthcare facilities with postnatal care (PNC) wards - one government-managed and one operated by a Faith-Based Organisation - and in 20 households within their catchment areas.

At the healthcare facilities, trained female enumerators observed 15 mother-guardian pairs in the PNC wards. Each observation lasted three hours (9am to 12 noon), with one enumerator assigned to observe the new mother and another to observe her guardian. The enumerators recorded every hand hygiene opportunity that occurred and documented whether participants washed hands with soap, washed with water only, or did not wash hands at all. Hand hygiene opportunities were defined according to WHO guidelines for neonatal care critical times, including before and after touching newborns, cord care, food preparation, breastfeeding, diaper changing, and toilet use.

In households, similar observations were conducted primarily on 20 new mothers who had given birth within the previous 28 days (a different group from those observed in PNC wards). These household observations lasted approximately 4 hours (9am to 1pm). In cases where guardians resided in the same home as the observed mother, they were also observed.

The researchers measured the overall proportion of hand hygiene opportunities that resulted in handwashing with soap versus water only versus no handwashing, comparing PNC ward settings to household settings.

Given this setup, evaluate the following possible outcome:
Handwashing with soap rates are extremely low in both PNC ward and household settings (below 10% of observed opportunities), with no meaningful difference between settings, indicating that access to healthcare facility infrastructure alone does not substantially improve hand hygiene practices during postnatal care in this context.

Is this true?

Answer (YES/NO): YES